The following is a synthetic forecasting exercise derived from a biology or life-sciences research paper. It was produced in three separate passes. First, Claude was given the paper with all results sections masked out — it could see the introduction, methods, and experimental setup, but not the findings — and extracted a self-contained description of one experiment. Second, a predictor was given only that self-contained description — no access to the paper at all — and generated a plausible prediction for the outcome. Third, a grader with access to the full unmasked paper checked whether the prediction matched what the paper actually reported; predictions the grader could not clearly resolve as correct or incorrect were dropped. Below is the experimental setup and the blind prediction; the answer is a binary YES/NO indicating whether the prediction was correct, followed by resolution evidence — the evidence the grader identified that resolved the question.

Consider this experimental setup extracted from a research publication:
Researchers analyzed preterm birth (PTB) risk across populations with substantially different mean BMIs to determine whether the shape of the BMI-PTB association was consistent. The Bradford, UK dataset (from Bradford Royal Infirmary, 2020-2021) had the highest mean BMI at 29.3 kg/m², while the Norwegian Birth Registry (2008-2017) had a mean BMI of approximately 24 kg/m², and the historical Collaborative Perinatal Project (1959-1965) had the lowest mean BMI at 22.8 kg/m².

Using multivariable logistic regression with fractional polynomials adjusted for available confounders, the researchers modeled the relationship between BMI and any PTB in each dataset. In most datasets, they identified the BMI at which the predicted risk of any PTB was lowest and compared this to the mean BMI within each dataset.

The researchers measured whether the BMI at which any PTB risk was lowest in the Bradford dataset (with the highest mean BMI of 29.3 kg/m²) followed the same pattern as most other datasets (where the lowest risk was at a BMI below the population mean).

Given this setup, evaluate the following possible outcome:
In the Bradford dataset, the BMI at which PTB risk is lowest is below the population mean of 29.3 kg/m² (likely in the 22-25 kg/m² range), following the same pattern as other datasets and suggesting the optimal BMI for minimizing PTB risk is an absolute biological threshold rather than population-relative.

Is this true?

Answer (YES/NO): NO